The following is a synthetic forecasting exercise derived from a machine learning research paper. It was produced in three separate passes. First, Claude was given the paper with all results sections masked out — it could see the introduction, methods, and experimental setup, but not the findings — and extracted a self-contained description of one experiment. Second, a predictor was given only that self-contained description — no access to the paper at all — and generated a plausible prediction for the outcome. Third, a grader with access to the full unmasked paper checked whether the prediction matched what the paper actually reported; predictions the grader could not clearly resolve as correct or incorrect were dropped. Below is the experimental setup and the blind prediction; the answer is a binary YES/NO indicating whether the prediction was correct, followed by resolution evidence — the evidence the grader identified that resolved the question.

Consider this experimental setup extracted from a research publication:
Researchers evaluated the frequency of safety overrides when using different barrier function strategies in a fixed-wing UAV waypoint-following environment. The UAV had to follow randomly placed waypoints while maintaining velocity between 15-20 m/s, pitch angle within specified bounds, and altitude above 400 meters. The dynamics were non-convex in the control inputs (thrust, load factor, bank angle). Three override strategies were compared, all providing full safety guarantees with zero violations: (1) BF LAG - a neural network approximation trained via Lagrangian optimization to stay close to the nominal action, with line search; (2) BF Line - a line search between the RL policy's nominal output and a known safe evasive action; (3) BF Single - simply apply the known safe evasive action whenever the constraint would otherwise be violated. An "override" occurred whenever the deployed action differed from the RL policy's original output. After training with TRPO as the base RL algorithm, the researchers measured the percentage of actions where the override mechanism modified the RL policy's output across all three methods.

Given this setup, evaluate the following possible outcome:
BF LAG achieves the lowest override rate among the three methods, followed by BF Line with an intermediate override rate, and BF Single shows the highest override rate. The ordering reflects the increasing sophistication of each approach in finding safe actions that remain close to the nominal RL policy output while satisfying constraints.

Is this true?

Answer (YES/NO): NO